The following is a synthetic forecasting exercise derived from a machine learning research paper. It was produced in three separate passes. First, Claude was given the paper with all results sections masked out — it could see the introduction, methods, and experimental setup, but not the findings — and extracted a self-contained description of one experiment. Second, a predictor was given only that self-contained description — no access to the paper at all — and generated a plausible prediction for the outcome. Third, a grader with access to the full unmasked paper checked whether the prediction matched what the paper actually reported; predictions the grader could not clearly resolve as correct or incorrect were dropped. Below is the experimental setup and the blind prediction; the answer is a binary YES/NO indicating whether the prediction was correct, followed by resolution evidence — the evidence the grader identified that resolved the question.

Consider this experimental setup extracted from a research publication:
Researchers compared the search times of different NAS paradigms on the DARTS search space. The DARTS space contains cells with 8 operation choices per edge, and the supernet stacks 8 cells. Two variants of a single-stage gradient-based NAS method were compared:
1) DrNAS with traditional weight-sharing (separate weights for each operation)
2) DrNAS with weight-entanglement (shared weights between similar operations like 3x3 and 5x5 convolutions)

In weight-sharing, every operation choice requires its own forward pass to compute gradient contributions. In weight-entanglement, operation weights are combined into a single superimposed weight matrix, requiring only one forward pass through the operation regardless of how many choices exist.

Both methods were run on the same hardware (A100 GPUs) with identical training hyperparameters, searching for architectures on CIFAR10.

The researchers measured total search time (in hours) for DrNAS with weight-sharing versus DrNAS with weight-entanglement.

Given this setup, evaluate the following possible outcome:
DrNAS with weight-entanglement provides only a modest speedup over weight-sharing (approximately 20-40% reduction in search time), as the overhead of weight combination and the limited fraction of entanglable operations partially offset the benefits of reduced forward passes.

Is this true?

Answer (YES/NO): NO